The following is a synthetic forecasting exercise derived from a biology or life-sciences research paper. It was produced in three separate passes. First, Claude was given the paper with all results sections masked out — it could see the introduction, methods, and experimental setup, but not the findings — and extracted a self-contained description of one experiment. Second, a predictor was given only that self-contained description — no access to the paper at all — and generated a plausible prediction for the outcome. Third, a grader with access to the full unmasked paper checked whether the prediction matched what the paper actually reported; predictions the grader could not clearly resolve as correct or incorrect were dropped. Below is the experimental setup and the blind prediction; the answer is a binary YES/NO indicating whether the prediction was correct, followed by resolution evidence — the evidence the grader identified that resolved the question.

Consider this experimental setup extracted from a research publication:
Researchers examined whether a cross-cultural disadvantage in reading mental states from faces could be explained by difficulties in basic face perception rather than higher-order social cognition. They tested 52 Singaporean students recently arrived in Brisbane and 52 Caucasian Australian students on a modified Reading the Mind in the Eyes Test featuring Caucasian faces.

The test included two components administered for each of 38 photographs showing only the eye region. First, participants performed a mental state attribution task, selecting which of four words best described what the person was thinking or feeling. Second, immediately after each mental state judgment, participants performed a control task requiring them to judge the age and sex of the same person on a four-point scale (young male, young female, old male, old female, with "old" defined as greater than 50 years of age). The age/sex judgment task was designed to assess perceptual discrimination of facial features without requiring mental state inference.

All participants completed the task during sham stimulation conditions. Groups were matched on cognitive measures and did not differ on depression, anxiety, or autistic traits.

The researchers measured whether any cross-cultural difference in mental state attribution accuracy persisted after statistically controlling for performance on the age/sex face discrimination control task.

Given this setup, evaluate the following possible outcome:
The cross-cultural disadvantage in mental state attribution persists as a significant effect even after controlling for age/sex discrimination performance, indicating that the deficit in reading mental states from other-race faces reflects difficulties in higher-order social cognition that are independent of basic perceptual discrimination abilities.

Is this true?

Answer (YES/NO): YES